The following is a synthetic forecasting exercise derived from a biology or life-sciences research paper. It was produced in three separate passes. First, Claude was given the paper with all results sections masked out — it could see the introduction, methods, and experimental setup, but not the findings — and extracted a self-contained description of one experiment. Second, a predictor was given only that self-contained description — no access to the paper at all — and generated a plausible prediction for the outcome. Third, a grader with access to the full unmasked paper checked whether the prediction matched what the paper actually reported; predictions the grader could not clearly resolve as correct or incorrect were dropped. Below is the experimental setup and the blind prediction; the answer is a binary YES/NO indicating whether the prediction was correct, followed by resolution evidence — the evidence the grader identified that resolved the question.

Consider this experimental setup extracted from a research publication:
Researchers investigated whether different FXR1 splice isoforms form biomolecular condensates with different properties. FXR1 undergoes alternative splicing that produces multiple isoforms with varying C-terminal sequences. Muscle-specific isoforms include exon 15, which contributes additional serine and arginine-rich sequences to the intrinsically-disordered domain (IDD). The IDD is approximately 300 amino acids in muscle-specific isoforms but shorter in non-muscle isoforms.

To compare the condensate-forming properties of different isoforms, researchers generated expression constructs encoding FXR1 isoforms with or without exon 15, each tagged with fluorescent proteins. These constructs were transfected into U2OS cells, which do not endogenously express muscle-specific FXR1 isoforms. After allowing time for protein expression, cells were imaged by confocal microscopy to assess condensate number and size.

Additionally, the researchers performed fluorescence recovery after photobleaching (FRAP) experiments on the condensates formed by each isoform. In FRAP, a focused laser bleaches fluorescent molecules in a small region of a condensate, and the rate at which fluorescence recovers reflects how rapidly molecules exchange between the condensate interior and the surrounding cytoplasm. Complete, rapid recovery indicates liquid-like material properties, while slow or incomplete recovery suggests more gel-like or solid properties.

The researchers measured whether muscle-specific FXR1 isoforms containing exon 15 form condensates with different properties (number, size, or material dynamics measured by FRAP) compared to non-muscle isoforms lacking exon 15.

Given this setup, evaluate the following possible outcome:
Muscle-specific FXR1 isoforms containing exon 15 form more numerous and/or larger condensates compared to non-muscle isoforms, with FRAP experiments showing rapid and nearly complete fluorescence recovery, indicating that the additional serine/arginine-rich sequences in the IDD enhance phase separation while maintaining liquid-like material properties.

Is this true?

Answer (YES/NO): NO